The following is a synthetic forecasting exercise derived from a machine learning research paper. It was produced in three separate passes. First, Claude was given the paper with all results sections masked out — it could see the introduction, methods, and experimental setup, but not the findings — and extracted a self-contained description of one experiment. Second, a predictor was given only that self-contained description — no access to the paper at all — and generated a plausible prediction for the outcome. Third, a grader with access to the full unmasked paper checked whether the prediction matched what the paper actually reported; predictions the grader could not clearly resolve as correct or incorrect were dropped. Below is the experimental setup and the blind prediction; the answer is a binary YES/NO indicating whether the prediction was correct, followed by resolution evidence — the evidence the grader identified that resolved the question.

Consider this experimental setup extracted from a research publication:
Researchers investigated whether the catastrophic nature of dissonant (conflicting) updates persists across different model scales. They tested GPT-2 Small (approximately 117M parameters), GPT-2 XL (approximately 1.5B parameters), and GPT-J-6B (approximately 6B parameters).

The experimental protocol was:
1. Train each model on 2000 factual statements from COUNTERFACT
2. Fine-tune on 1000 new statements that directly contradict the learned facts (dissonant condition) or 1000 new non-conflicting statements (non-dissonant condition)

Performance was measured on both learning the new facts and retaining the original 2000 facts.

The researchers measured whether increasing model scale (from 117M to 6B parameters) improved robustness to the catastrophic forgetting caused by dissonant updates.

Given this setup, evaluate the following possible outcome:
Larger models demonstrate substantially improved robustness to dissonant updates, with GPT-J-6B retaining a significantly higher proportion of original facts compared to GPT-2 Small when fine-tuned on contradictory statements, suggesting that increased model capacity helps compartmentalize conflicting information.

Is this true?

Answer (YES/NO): NO